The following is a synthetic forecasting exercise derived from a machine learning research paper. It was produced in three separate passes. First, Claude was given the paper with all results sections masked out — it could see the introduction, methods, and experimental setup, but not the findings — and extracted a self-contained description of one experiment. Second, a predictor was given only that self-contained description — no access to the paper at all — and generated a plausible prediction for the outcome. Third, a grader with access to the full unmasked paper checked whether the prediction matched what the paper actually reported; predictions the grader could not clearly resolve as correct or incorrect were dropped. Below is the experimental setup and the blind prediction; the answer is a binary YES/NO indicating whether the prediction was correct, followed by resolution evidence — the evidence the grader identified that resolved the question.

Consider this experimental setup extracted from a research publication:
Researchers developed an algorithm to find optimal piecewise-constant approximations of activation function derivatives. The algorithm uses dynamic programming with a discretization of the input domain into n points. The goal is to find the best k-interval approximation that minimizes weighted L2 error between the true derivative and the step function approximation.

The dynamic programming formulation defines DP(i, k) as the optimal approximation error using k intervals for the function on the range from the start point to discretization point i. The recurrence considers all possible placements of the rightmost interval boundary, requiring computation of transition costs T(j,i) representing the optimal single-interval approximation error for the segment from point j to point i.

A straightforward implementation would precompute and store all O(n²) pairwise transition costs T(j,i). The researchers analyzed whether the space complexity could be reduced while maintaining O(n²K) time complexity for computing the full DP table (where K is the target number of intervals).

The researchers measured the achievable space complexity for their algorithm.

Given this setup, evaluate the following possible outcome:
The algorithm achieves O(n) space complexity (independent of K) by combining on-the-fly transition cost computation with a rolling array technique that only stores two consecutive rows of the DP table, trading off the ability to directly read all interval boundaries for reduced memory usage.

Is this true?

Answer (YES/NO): NO